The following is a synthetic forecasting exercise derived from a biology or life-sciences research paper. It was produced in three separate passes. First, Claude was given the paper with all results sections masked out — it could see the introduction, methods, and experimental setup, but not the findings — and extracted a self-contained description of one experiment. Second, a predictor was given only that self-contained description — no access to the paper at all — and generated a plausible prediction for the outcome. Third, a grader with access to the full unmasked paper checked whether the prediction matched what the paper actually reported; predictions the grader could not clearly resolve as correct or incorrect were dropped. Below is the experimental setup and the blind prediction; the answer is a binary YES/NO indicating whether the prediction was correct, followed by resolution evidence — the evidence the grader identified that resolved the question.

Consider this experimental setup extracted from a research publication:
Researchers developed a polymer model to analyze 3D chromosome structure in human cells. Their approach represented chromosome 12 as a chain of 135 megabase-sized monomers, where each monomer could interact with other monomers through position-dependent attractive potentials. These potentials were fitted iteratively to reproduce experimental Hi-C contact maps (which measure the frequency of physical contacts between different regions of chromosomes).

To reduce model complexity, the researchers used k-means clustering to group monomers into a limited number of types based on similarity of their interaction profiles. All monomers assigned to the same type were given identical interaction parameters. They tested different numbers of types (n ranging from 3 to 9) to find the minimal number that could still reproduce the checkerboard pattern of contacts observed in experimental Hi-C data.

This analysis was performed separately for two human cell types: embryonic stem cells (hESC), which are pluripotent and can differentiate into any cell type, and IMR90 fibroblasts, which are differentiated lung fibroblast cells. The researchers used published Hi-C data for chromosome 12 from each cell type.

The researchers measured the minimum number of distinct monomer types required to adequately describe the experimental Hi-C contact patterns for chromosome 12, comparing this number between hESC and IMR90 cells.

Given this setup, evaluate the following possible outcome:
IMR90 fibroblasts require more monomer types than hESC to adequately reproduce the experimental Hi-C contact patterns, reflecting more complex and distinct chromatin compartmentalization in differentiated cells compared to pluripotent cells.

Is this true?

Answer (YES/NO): NO